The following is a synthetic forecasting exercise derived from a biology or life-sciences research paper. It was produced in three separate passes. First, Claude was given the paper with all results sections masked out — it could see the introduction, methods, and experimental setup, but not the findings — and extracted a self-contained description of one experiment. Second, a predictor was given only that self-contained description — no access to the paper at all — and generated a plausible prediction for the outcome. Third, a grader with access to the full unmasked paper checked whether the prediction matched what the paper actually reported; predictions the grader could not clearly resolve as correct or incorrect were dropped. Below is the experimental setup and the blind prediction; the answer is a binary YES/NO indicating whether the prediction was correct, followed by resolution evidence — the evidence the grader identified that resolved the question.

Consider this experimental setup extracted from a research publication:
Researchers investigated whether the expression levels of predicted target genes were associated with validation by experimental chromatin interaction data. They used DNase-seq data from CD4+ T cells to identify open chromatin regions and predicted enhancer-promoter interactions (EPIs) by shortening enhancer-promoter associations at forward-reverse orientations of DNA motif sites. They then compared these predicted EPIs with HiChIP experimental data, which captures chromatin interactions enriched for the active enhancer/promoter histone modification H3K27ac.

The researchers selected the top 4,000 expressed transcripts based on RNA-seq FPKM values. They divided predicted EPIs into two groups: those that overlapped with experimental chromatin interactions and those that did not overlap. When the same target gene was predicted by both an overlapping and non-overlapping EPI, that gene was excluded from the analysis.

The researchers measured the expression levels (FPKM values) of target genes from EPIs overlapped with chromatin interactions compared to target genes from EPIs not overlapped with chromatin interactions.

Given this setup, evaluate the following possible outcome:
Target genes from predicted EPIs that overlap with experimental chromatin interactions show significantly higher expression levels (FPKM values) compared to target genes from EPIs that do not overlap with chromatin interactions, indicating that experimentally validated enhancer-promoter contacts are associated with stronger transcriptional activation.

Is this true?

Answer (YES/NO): YES